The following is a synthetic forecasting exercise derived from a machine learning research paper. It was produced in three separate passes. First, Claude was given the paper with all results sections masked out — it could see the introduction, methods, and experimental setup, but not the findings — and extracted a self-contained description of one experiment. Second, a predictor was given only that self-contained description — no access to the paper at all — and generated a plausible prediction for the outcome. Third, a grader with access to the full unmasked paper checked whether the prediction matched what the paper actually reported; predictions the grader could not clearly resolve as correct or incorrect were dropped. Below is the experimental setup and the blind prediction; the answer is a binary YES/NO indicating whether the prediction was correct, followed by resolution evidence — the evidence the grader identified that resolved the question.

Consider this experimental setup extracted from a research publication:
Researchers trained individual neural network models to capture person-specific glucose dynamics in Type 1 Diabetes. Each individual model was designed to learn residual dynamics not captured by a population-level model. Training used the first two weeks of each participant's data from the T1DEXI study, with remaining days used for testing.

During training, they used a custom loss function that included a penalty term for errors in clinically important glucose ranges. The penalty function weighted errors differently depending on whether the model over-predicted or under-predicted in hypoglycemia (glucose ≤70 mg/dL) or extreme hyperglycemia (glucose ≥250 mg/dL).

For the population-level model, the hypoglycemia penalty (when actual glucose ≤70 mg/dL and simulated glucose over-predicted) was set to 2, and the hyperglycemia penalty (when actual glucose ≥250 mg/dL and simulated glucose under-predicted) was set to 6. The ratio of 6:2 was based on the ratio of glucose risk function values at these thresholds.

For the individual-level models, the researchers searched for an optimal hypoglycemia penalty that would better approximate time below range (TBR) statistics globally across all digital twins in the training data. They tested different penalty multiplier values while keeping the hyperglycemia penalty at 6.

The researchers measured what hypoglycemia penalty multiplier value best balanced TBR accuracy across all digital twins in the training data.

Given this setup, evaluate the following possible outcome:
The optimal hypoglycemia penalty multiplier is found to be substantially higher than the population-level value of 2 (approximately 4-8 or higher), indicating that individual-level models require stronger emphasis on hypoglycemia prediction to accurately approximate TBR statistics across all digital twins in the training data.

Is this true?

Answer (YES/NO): YES